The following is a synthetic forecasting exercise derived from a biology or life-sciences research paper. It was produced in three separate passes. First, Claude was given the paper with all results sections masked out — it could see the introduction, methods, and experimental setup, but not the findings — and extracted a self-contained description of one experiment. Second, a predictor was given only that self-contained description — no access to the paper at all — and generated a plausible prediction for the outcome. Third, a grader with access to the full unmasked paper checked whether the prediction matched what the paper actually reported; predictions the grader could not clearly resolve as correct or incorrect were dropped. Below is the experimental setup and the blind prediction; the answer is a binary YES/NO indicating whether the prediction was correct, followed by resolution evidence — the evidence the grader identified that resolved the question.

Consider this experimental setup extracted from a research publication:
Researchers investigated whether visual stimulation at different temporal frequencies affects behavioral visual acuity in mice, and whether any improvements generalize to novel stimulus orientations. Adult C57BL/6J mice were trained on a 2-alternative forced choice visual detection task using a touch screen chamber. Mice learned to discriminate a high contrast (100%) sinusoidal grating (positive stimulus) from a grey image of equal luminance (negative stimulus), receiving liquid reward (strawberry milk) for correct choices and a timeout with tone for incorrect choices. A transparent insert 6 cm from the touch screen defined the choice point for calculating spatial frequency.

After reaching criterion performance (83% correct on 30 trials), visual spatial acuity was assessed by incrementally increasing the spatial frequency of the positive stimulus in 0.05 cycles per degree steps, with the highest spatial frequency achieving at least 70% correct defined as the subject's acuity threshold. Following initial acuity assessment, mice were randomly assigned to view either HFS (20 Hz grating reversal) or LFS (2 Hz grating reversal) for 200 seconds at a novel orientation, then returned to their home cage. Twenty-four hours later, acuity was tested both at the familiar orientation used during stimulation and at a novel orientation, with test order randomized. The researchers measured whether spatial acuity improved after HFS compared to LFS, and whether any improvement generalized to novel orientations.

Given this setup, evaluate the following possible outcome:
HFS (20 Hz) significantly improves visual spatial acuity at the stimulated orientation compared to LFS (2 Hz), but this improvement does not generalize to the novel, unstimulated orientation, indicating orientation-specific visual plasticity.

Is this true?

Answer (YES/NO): NO